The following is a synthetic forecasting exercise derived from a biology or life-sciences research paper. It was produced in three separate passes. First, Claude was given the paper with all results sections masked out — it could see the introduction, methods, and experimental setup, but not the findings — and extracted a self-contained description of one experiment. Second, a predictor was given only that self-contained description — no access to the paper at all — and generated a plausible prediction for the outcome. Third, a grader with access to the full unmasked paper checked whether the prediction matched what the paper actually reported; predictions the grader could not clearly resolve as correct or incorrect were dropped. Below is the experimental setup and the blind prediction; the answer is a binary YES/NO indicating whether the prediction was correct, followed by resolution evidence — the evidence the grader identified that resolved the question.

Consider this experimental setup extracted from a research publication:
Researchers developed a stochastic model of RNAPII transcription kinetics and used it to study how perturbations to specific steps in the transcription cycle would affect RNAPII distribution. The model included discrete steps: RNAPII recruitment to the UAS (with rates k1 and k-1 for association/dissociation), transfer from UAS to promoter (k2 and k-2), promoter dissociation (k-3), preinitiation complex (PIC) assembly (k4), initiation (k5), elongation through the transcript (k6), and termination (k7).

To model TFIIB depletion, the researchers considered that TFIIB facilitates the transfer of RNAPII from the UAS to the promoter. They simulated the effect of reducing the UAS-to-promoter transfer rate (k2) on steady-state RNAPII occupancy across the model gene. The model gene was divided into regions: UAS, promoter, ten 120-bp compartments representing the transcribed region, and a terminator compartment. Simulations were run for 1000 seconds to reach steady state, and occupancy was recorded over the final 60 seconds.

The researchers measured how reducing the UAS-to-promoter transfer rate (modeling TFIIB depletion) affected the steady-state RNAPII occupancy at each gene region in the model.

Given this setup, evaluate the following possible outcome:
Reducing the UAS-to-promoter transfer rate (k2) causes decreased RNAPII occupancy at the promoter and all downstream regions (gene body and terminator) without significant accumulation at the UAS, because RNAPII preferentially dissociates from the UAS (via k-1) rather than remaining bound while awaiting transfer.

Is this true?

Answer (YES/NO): NO